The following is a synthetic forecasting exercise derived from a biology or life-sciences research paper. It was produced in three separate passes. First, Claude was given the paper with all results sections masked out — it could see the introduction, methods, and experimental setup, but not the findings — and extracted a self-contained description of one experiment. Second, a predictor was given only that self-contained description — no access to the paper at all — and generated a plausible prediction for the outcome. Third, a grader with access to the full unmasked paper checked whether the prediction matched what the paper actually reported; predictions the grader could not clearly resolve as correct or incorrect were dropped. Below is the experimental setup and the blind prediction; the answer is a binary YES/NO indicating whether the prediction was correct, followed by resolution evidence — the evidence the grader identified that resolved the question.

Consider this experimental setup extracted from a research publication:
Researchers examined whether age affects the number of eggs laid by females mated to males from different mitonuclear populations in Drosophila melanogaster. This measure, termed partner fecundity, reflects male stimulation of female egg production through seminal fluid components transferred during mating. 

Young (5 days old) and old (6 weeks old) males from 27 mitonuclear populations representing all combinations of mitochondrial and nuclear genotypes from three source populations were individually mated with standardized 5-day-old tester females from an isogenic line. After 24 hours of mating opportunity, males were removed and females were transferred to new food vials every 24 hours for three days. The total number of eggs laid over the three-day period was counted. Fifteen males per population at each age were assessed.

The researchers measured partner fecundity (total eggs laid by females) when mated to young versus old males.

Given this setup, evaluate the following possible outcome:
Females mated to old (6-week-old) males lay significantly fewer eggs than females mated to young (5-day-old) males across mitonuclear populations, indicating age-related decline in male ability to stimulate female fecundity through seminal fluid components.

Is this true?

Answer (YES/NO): YES